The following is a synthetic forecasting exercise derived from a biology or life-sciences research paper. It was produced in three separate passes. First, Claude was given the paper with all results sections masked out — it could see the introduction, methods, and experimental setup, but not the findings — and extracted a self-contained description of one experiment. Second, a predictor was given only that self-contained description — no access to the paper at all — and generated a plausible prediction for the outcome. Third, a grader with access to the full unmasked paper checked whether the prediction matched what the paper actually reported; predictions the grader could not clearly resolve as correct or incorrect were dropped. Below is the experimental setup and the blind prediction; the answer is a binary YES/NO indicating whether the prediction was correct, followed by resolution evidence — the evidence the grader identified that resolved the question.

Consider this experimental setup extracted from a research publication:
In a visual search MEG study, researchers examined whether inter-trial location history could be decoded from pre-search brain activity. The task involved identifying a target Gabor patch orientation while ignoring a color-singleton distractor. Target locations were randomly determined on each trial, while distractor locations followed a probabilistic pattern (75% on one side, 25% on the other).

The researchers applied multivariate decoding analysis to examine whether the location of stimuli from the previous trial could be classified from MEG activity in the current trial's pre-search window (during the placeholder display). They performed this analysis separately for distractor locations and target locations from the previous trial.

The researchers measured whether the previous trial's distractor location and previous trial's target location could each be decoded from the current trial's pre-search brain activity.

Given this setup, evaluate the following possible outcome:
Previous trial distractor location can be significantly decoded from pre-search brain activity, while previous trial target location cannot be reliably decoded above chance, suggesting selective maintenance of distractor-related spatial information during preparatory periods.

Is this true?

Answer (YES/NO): YES